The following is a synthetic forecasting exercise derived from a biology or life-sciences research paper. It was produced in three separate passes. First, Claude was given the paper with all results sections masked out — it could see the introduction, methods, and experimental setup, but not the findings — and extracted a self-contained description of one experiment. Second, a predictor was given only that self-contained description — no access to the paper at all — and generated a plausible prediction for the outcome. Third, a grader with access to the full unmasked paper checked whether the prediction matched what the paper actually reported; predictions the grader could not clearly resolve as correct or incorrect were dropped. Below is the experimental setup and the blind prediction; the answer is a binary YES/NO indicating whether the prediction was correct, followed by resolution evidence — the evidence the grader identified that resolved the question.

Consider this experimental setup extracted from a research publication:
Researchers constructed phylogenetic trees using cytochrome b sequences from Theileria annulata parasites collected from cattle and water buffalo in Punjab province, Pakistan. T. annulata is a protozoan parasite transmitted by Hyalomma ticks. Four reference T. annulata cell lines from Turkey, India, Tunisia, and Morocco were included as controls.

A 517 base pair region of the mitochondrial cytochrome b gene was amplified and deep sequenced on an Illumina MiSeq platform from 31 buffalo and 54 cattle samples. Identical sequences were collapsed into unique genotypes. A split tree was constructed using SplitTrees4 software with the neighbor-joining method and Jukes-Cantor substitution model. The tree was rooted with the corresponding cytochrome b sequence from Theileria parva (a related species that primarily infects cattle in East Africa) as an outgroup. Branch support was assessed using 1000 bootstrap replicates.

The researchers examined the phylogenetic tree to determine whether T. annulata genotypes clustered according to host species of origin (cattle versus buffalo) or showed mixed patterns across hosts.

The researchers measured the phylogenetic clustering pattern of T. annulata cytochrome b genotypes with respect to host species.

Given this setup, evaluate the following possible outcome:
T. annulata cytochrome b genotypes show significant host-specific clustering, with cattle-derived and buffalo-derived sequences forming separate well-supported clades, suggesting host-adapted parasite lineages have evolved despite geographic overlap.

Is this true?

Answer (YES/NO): NO